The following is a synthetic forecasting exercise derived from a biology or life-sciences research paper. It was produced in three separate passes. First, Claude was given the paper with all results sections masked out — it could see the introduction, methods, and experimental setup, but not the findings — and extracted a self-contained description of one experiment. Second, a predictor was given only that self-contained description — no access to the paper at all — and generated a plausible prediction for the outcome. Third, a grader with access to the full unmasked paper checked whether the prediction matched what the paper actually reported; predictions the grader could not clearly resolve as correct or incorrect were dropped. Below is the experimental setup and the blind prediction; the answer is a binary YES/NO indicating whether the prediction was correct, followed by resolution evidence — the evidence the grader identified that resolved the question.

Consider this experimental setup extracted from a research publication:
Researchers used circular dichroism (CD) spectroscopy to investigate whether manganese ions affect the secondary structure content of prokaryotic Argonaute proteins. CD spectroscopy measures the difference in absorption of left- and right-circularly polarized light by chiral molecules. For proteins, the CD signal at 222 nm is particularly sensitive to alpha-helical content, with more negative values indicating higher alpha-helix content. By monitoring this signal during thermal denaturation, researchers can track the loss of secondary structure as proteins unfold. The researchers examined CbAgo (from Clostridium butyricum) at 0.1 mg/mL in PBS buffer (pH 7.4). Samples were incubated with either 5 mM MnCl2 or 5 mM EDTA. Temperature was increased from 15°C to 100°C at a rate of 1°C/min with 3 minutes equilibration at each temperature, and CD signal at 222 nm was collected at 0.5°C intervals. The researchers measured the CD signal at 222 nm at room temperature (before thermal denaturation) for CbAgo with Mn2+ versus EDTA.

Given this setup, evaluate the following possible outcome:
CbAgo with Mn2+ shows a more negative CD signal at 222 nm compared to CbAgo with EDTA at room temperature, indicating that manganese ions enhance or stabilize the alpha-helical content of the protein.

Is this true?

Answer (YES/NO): NO